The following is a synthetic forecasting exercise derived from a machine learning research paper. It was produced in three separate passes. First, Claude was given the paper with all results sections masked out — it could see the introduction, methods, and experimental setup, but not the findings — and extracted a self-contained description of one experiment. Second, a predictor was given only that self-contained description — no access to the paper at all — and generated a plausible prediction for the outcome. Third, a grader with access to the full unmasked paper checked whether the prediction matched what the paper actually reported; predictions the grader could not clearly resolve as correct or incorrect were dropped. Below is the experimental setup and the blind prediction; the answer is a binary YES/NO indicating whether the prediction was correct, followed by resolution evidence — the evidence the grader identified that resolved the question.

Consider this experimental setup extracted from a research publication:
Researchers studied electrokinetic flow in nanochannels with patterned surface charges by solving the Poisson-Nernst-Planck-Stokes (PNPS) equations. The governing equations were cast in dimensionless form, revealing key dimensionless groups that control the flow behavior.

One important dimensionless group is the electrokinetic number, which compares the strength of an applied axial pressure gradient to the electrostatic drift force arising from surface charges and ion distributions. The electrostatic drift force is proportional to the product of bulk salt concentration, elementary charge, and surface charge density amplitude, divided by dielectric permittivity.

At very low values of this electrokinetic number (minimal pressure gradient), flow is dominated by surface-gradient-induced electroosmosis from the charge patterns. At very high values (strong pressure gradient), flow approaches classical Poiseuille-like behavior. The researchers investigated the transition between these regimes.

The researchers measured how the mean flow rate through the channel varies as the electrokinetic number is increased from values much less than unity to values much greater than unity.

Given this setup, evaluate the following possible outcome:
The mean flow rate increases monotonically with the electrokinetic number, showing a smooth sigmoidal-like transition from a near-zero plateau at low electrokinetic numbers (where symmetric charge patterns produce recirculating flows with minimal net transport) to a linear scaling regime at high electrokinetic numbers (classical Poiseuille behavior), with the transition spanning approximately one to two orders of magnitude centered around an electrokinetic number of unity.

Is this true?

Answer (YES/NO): NO